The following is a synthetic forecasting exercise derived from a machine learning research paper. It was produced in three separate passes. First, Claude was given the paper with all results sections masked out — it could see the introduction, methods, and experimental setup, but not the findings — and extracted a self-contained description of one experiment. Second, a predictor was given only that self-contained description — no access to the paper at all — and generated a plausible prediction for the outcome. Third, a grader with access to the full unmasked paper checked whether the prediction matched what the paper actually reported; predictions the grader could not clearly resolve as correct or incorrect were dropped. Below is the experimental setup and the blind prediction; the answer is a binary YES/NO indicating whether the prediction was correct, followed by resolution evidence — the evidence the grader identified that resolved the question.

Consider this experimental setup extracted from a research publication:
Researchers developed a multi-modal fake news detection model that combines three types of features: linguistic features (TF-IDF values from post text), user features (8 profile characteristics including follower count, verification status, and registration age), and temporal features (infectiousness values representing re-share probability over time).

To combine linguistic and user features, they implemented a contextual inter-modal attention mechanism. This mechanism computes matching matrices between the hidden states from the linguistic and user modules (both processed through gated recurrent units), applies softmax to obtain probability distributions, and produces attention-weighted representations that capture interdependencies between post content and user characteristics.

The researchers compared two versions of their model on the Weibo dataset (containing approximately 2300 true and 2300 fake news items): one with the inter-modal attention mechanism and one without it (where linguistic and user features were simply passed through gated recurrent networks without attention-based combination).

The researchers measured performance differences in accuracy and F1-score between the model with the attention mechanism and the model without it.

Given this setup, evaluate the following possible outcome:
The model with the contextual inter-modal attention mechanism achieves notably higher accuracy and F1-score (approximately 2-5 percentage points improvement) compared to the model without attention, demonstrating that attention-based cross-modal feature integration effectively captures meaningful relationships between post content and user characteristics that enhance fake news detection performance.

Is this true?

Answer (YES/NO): NO